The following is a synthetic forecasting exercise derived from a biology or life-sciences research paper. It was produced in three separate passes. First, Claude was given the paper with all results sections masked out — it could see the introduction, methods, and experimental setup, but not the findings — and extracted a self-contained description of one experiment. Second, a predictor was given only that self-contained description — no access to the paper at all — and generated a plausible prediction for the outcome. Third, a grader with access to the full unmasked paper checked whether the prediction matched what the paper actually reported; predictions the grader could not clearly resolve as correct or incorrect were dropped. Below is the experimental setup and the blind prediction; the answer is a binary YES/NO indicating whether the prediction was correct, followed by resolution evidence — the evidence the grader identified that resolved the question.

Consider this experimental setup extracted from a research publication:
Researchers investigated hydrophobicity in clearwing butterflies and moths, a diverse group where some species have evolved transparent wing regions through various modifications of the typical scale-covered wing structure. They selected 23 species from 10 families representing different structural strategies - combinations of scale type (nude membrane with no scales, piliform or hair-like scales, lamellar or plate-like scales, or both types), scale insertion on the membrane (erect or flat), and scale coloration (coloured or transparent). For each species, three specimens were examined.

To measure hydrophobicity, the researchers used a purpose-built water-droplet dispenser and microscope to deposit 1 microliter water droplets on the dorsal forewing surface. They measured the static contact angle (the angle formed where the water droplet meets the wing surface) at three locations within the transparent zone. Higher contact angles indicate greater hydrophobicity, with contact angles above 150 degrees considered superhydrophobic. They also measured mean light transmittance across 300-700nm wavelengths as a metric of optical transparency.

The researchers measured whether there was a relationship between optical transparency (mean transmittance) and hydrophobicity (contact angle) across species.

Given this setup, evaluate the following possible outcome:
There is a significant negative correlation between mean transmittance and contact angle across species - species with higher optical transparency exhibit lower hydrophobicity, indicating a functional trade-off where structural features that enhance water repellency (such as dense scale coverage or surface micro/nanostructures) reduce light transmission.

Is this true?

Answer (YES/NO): YES